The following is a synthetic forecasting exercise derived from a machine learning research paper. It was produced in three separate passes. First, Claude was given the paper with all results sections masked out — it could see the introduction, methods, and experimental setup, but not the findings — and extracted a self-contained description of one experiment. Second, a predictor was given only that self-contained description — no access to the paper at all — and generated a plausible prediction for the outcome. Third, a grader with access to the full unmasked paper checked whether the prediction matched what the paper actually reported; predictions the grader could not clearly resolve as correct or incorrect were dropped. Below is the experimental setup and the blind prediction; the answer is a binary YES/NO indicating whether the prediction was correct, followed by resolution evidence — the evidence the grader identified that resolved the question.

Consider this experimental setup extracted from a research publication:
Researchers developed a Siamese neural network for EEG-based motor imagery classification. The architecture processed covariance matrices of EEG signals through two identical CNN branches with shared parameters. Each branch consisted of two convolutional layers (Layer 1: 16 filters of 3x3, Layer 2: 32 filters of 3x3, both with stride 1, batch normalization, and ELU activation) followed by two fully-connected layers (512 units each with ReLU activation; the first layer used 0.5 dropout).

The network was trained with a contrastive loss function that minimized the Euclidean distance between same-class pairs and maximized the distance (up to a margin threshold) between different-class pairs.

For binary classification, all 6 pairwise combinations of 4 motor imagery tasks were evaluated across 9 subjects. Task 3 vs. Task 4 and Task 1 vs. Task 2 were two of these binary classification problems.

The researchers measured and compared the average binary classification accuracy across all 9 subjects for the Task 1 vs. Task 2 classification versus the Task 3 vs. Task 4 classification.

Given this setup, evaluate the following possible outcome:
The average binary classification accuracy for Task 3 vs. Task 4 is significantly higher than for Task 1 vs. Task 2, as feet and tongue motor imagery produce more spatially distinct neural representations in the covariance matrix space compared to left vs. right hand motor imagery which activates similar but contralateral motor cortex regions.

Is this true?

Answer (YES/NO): NO